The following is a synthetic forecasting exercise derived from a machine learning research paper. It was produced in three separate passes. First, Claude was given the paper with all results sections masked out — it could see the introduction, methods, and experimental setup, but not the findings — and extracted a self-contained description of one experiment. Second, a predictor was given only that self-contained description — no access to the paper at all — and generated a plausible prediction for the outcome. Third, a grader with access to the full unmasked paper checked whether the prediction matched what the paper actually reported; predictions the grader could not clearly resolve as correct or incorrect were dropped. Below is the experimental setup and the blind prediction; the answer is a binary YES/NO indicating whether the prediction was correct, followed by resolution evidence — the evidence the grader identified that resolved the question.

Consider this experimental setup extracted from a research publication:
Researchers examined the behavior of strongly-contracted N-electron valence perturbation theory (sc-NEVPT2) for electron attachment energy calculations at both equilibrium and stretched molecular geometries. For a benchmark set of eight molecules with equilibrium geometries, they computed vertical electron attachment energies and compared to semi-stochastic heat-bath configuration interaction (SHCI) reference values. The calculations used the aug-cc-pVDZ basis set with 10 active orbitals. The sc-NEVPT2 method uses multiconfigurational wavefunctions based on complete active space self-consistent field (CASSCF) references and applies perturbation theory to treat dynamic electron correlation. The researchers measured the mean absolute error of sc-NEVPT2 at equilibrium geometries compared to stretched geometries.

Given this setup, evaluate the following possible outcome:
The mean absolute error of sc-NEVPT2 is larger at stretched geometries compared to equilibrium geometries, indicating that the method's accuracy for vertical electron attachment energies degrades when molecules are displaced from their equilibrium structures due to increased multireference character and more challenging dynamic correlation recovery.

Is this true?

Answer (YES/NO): YES